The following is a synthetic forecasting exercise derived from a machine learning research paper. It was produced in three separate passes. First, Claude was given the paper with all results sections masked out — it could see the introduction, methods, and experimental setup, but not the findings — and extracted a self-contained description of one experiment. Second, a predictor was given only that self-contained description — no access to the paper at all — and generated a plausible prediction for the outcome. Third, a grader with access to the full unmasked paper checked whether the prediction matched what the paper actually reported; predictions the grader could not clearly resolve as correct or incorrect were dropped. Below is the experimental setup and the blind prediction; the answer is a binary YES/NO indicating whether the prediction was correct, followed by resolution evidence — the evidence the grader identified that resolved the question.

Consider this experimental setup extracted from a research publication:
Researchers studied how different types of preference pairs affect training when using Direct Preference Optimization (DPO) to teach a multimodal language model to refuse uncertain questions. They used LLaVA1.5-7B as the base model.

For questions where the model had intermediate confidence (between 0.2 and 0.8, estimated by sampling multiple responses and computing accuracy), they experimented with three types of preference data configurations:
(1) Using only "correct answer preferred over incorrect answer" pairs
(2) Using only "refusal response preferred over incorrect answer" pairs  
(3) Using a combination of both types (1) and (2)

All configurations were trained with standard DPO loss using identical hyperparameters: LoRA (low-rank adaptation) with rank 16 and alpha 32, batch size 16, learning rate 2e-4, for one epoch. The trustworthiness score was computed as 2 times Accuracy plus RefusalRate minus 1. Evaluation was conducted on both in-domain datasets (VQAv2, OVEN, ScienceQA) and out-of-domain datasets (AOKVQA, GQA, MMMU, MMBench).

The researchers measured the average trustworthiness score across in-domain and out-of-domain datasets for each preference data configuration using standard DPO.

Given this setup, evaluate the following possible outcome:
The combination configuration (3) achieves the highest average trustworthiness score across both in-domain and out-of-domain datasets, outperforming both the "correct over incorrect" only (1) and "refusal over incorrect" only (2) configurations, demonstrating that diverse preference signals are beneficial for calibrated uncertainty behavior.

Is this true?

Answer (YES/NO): NO